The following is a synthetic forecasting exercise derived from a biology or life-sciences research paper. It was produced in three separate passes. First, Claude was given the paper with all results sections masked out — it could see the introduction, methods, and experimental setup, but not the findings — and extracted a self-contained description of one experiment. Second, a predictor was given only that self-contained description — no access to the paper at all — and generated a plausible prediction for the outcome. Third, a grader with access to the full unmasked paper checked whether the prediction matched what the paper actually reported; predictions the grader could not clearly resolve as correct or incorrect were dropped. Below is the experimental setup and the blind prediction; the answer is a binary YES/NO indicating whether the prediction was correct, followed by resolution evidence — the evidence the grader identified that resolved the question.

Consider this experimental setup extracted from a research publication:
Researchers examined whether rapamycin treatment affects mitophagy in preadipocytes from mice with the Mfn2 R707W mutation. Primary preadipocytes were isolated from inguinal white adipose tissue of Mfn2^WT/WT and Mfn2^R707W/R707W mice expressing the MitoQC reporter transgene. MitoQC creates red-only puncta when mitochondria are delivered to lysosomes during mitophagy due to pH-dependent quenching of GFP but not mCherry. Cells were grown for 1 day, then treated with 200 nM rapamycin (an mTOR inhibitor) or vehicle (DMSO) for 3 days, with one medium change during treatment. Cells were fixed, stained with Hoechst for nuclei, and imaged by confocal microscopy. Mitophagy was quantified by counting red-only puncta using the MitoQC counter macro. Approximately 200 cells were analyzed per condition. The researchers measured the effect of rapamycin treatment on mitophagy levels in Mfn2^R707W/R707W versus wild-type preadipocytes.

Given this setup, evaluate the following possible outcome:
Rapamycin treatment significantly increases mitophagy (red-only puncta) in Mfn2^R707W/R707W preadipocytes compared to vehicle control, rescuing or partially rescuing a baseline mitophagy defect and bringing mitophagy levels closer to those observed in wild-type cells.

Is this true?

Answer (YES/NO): NO